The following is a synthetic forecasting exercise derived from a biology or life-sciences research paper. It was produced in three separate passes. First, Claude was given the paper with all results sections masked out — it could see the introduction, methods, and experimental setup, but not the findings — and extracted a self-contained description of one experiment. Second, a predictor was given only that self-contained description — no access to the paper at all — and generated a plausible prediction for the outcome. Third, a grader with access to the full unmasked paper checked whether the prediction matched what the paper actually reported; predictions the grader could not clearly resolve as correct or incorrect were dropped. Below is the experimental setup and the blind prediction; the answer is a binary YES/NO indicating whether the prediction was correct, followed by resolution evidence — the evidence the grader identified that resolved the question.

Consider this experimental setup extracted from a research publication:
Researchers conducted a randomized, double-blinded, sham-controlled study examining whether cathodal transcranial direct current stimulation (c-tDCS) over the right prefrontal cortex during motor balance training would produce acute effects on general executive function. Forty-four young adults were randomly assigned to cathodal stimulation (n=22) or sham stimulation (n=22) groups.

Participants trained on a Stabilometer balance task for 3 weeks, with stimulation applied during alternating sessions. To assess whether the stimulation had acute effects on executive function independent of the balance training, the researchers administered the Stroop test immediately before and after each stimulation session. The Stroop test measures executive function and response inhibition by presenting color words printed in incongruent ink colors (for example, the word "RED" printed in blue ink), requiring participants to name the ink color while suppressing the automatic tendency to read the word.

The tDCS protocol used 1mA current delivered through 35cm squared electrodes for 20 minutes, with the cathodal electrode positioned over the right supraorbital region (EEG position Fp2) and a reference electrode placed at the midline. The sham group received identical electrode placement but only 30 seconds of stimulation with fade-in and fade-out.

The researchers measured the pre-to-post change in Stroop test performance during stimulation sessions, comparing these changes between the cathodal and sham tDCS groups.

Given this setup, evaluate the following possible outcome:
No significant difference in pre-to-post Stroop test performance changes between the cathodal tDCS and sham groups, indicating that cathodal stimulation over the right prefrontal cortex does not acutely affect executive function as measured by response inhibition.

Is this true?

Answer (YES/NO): YES